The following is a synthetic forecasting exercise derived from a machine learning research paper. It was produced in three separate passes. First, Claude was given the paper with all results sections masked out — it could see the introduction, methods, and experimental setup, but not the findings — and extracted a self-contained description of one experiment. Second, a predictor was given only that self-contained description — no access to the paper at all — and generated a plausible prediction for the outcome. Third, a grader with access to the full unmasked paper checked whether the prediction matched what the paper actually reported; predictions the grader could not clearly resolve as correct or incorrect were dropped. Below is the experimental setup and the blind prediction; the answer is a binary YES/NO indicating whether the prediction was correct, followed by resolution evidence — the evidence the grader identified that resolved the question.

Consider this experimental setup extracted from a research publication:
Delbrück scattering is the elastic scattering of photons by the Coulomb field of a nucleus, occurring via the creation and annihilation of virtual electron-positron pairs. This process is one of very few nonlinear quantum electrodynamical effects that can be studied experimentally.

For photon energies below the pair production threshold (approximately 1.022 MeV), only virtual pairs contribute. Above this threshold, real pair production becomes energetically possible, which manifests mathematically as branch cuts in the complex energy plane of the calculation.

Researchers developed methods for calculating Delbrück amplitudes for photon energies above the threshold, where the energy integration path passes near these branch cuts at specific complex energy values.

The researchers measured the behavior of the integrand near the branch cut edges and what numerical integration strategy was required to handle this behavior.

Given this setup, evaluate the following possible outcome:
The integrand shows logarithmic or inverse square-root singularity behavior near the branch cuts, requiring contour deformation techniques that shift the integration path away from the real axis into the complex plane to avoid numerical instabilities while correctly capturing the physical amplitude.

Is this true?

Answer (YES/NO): NO